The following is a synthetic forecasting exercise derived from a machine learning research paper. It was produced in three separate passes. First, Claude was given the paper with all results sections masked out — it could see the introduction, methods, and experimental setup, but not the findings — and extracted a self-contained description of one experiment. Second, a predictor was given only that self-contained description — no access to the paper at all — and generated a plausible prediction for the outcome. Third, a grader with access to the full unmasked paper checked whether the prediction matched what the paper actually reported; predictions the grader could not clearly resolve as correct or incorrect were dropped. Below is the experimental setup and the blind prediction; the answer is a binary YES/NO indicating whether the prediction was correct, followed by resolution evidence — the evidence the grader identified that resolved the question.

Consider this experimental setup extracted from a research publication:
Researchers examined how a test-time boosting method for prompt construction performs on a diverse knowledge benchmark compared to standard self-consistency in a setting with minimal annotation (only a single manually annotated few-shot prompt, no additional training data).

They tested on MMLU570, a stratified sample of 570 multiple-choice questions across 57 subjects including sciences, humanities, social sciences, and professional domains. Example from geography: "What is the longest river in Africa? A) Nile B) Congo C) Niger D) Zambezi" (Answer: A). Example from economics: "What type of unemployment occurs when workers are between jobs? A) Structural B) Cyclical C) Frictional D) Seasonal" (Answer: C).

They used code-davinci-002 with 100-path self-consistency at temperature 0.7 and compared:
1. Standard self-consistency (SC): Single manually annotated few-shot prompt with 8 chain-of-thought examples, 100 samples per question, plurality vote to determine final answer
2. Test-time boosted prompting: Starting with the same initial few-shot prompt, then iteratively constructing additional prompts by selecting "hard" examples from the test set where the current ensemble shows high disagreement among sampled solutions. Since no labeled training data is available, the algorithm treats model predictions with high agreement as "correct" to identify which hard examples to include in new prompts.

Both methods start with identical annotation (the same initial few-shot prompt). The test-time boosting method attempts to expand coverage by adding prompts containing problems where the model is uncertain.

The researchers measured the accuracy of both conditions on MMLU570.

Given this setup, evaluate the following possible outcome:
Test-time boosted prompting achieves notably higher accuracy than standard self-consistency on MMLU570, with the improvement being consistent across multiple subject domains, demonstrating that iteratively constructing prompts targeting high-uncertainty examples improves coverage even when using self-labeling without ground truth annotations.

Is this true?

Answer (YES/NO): NO